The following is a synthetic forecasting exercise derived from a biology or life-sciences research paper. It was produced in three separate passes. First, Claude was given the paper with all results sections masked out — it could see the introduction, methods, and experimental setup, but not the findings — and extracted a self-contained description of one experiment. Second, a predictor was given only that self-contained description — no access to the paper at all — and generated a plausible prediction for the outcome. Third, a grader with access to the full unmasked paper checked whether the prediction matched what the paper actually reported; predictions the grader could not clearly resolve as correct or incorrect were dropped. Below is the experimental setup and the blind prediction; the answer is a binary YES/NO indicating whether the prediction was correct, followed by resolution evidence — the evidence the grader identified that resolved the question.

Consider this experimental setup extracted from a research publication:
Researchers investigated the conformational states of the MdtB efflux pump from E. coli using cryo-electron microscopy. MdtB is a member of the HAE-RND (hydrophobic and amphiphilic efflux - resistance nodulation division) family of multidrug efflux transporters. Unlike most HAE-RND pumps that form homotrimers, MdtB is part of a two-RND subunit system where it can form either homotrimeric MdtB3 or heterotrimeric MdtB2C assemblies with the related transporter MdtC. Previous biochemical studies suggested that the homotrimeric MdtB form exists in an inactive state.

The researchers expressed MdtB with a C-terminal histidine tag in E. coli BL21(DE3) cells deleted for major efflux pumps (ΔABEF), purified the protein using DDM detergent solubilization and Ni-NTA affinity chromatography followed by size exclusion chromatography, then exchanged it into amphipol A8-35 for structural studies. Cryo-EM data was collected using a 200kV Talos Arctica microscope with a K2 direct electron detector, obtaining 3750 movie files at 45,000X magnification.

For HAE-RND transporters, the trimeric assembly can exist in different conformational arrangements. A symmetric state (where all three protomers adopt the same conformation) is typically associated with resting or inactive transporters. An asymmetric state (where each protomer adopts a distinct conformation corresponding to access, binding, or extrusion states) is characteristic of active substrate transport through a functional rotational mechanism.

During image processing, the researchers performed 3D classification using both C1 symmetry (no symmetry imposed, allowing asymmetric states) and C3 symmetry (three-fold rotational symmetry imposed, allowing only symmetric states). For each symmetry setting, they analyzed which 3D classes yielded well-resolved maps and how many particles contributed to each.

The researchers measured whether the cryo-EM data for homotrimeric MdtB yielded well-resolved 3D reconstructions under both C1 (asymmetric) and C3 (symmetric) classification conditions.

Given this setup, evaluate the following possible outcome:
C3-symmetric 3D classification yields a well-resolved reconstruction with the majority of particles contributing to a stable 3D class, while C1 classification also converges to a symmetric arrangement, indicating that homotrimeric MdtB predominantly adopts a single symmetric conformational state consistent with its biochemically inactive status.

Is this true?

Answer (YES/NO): NO